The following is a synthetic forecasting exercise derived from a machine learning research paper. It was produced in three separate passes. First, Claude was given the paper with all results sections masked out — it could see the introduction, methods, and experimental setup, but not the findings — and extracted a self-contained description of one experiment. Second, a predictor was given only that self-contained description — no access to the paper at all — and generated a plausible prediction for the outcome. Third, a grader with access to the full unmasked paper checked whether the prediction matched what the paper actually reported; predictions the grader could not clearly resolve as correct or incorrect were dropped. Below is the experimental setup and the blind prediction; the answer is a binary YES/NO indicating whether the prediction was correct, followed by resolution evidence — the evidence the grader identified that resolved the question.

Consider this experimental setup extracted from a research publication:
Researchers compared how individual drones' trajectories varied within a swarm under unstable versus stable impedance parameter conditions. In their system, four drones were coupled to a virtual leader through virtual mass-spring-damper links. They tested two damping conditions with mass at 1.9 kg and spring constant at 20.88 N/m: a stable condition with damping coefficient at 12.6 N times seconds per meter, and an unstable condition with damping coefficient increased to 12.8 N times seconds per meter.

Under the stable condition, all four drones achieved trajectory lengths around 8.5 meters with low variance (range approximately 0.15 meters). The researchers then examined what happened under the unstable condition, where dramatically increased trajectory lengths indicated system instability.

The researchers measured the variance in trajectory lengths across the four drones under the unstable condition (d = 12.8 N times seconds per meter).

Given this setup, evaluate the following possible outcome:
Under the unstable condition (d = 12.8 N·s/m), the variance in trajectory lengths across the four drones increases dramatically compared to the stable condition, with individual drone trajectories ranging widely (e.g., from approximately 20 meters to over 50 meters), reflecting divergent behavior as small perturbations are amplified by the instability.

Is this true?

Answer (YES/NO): NO